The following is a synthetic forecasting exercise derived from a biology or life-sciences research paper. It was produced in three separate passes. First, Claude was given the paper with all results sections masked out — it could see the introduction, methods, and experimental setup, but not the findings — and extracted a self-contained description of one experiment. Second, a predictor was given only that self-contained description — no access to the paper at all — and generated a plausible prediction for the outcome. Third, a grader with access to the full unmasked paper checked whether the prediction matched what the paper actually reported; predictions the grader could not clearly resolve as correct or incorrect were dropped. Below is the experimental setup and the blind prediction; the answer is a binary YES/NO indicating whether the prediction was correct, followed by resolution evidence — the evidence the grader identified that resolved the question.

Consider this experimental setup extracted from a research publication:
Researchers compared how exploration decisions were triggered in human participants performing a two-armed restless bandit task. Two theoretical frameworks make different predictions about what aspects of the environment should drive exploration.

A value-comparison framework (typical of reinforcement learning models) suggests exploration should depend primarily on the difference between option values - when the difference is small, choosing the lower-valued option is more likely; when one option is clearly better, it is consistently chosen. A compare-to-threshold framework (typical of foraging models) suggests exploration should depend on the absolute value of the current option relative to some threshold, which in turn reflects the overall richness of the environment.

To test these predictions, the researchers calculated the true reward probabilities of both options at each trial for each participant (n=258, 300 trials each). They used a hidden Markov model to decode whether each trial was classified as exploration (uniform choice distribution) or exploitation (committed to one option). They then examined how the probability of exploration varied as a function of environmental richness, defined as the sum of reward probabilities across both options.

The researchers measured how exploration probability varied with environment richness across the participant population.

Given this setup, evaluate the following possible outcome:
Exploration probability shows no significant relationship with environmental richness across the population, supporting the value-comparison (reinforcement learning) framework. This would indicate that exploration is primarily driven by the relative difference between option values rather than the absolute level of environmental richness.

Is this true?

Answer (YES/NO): NO